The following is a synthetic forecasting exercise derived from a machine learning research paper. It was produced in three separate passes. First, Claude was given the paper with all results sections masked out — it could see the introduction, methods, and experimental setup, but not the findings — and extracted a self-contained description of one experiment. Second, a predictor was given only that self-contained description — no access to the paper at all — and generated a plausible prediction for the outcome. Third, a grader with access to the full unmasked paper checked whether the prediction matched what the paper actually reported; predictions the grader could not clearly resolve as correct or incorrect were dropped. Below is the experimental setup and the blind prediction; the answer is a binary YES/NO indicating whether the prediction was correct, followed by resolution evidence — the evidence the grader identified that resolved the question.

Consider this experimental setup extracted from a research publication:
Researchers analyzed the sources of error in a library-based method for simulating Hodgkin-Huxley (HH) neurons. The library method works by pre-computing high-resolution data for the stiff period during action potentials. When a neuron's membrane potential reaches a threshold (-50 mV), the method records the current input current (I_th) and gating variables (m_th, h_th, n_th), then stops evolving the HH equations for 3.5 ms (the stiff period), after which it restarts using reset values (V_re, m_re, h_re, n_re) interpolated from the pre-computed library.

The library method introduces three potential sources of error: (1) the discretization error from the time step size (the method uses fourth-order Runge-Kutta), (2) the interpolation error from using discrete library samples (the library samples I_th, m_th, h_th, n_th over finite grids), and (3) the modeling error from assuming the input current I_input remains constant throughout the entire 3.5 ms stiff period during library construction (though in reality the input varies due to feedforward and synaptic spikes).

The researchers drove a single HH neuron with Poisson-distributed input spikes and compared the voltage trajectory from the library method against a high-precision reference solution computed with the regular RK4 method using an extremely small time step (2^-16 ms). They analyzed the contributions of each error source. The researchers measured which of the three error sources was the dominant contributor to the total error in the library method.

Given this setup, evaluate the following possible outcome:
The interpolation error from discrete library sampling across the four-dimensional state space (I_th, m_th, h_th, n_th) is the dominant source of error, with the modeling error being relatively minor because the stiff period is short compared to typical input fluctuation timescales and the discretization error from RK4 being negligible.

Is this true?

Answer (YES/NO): NO